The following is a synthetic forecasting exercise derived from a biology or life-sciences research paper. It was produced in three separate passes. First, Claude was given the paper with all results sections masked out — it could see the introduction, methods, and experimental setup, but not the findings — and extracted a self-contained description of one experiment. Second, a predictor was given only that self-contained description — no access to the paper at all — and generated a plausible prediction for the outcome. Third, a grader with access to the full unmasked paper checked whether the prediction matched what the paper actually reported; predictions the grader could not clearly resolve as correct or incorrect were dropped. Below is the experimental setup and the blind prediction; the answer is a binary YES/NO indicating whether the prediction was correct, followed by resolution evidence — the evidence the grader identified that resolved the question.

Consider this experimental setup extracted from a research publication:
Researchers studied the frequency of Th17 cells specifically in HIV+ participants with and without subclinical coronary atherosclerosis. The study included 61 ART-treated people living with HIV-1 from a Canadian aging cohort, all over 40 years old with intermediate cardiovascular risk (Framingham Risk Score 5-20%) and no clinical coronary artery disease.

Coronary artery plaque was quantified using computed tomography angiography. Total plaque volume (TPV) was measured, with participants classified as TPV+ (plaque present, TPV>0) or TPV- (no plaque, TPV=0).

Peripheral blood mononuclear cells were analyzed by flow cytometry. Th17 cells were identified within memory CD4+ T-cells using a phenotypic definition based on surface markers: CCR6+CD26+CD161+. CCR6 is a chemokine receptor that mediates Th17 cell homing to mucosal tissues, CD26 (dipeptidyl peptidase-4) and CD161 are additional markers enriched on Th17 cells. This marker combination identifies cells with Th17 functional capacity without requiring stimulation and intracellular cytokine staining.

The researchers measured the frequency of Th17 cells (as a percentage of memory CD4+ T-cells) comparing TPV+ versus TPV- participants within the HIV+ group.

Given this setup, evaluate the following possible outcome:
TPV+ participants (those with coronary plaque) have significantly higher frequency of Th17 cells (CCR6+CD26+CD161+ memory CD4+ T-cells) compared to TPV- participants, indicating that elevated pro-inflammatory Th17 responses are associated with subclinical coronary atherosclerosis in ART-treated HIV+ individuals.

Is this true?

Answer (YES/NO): NO